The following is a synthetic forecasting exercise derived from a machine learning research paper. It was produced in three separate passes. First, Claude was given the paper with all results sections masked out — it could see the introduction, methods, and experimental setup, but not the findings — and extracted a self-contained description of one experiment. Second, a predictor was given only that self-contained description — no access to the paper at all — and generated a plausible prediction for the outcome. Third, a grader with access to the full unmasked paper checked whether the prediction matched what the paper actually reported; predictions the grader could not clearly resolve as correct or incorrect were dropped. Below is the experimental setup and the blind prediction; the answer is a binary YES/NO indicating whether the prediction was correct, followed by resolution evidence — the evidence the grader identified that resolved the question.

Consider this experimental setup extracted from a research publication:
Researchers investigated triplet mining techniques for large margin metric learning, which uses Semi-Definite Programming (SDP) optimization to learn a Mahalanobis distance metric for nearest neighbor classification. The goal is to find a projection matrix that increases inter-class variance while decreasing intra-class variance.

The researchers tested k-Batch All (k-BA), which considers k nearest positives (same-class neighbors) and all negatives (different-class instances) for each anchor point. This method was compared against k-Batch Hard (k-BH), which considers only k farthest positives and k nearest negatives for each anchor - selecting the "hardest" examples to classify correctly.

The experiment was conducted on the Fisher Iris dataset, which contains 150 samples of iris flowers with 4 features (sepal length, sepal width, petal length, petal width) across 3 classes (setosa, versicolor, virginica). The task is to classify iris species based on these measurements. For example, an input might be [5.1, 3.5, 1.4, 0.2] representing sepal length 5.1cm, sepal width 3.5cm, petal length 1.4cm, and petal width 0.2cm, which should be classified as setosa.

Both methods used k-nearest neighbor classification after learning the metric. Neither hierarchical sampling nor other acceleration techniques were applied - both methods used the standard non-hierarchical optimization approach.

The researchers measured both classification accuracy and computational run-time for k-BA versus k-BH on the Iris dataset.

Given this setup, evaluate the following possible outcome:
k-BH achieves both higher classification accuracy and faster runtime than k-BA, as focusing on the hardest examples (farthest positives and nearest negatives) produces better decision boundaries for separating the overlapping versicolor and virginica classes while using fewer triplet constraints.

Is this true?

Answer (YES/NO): YES